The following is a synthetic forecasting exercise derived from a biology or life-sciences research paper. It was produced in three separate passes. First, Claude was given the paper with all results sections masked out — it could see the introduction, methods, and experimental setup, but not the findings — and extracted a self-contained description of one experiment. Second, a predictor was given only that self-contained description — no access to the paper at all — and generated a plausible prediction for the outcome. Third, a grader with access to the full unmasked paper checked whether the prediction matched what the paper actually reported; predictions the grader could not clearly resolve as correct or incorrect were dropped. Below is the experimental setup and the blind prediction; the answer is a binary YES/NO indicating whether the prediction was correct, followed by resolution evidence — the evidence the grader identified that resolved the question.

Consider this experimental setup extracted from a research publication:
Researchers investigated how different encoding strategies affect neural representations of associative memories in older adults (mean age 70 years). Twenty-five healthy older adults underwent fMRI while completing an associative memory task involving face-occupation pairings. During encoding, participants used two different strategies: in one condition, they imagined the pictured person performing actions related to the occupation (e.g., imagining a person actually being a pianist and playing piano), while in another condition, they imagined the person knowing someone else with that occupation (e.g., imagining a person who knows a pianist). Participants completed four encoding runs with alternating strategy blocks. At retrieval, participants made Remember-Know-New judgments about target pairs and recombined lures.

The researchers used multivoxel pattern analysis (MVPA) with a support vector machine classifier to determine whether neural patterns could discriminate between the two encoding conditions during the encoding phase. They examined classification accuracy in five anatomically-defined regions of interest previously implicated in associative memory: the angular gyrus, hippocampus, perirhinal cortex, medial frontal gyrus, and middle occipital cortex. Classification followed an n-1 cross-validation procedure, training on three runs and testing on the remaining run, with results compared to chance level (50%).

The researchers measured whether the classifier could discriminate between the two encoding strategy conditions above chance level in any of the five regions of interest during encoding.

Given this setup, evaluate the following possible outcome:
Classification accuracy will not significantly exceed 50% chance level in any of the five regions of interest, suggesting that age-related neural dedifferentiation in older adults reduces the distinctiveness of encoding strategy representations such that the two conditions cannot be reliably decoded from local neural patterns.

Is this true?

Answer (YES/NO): NO